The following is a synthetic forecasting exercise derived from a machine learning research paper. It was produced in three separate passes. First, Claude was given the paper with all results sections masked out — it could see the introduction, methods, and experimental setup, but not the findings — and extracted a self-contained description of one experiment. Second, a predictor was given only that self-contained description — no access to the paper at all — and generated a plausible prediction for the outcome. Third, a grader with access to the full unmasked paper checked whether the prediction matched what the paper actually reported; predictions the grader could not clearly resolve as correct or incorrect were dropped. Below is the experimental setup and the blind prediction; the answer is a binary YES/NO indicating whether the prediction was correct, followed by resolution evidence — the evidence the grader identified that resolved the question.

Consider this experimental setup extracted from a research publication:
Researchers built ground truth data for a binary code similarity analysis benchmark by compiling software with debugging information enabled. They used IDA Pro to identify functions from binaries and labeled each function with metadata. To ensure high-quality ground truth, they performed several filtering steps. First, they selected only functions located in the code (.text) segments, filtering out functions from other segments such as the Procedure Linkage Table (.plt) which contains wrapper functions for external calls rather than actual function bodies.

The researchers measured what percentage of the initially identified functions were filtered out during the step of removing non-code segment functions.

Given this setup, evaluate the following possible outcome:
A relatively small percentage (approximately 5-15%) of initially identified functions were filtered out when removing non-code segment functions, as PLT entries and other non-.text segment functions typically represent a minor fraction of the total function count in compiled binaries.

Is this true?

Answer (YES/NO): NO